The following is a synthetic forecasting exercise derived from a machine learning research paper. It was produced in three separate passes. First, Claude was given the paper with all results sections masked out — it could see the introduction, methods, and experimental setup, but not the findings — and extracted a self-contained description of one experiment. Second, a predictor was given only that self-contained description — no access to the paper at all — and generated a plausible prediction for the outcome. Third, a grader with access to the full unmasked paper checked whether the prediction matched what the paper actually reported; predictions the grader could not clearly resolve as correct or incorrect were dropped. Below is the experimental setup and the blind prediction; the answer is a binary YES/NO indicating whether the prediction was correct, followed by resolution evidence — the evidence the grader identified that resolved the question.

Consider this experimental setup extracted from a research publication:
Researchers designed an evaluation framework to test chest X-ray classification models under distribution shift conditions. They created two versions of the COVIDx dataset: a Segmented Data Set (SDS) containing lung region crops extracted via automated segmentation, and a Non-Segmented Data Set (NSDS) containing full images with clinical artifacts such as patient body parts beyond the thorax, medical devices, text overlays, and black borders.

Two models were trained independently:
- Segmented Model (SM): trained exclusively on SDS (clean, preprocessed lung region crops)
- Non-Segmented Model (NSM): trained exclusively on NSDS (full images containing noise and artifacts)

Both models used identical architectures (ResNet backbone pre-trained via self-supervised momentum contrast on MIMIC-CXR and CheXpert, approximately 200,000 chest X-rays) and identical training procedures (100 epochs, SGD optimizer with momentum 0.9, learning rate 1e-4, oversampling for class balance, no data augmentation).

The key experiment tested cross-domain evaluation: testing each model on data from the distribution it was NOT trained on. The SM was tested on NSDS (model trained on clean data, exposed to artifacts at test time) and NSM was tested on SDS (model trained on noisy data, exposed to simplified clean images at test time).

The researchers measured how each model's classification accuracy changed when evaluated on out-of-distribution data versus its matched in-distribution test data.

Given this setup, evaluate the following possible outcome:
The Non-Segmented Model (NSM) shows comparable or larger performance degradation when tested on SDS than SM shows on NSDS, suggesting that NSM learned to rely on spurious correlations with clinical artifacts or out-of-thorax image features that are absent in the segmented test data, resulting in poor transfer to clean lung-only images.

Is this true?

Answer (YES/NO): YES